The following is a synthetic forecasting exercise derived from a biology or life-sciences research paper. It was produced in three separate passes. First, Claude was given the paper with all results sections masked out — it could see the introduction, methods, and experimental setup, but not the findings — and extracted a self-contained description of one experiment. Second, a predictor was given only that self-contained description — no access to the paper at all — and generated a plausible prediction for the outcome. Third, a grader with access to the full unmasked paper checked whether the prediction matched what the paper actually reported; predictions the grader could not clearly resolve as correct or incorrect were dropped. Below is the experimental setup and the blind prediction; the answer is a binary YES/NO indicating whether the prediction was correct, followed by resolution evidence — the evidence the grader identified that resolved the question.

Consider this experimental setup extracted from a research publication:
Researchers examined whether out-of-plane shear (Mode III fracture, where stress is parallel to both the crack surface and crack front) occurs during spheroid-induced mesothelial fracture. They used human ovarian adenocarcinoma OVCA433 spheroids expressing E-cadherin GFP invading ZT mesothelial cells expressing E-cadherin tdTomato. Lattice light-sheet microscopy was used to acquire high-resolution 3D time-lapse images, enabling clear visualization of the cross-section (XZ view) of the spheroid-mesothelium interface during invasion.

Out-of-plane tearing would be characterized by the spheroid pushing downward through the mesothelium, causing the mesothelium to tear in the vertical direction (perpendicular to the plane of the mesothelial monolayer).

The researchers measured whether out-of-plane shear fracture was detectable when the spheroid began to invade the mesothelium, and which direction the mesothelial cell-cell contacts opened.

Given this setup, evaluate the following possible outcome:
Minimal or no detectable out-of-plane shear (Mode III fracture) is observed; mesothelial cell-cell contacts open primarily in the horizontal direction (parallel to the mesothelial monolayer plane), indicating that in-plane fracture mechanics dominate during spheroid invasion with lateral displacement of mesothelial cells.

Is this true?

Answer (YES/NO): YES